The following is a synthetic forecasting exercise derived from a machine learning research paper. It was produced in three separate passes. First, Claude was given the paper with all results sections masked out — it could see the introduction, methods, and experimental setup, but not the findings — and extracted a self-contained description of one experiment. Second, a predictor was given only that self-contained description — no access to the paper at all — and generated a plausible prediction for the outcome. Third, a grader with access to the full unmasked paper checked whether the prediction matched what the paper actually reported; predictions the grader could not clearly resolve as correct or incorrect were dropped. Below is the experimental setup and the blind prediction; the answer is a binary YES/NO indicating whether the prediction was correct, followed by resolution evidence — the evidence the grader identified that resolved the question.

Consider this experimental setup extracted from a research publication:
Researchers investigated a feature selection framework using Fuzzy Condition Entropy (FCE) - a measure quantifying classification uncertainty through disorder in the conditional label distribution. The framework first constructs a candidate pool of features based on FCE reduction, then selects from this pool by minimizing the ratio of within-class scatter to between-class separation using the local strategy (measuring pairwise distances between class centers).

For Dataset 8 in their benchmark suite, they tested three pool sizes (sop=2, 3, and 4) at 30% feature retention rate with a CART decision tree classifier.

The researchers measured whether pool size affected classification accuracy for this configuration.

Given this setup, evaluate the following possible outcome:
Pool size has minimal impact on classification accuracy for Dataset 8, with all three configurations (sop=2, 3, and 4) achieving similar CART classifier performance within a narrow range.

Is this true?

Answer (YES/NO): YES